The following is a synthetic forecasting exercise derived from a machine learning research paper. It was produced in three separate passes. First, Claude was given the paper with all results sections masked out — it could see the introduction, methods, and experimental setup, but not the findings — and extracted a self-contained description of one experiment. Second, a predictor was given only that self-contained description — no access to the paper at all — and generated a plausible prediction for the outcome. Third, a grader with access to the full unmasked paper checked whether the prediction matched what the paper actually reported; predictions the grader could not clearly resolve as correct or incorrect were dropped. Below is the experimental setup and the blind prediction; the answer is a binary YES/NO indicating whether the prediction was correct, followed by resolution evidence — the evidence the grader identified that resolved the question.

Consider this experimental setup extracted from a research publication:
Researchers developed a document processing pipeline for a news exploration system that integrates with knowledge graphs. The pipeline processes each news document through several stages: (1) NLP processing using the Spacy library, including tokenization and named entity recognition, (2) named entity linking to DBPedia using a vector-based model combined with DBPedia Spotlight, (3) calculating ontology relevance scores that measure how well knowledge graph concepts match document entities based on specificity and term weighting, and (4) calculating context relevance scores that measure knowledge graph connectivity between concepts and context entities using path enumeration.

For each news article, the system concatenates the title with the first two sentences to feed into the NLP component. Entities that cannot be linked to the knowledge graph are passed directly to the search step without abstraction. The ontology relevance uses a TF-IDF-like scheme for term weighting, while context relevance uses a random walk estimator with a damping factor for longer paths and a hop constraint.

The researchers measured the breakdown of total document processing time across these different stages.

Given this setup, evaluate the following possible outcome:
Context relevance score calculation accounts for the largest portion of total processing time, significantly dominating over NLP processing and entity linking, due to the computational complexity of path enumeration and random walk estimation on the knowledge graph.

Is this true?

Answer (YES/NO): NO